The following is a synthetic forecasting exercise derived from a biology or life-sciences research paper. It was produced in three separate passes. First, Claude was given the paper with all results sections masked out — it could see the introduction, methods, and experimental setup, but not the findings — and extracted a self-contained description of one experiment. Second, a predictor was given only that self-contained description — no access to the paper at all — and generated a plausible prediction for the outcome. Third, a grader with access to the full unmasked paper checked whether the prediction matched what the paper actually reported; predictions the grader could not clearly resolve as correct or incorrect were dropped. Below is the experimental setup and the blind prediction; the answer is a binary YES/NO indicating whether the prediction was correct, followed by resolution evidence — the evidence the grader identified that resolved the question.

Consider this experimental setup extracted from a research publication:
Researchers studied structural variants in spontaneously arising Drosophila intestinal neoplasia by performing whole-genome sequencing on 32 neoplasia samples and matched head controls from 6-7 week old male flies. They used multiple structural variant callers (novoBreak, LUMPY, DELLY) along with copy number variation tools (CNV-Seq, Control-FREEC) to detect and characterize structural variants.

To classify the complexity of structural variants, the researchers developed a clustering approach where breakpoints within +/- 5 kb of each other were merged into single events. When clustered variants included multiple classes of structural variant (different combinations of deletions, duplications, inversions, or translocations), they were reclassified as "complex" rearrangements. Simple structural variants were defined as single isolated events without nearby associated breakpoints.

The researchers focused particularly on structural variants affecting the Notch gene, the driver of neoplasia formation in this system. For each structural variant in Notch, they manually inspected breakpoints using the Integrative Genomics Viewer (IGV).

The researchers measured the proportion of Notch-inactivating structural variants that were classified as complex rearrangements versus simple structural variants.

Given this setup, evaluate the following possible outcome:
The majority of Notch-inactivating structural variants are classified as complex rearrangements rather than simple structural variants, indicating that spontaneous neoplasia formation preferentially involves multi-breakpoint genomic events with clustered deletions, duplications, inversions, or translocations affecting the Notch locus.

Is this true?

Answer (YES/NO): NO